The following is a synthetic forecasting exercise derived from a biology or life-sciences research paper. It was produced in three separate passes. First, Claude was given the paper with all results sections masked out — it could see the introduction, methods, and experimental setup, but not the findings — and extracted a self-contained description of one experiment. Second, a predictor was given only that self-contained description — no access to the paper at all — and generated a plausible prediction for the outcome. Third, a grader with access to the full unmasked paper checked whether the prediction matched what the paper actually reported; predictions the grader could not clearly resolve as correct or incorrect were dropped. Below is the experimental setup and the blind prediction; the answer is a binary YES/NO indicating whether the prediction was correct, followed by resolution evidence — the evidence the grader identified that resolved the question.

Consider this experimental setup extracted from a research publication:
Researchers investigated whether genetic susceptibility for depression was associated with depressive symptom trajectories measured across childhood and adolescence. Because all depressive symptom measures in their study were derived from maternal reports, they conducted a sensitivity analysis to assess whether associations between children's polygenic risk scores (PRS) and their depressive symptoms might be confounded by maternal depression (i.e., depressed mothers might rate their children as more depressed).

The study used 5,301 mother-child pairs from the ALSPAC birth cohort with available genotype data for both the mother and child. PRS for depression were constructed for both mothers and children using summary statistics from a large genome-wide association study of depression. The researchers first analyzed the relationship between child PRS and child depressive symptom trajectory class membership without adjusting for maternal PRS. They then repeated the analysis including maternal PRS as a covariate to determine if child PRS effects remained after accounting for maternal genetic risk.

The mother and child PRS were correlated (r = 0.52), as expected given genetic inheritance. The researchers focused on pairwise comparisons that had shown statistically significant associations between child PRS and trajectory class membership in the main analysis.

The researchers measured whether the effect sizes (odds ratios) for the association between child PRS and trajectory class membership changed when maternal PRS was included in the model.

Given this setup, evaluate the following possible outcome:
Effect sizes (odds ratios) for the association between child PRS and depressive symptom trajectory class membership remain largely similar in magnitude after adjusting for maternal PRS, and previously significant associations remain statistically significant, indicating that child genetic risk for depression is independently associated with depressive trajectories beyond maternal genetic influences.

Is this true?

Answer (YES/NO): NO